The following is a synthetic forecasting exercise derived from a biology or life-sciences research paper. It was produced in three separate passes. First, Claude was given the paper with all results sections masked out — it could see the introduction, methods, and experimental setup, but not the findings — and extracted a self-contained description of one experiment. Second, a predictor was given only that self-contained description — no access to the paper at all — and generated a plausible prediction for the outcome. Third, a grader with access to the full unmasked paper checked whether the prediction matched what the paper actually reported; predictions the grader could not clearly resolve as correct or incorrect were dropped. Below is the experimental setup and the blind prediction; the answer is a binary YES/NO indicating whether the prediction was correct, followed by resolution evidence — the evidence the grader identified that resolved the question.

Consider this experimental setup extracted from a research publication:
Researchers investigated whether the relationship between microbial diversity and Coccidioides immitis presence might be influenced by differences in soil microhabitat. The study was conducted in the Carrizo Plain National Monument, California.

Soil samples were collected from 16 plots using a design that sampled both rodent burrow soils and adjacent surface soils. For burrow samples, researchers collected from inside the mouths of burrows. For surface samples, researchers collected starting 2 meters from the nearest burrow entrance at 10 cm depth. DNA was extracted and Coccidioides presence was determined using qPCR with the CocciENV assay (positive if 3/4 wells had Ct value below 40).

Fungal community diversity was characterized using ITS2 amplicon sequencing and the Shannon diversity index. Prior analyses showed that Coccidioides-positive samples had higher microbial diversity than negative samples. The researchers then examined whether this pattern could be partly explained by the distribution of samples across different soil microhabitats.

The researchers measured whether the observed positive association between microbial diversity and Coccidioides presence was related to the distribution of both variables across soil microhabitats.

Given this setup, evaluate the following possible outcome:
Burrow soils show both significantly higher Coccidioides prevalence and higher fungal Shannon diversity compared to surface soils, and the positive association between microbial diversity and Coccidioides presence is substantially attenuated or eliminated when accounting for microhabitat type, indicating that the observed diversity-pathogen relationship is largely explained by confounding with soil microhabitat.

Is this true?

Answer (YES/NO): NO